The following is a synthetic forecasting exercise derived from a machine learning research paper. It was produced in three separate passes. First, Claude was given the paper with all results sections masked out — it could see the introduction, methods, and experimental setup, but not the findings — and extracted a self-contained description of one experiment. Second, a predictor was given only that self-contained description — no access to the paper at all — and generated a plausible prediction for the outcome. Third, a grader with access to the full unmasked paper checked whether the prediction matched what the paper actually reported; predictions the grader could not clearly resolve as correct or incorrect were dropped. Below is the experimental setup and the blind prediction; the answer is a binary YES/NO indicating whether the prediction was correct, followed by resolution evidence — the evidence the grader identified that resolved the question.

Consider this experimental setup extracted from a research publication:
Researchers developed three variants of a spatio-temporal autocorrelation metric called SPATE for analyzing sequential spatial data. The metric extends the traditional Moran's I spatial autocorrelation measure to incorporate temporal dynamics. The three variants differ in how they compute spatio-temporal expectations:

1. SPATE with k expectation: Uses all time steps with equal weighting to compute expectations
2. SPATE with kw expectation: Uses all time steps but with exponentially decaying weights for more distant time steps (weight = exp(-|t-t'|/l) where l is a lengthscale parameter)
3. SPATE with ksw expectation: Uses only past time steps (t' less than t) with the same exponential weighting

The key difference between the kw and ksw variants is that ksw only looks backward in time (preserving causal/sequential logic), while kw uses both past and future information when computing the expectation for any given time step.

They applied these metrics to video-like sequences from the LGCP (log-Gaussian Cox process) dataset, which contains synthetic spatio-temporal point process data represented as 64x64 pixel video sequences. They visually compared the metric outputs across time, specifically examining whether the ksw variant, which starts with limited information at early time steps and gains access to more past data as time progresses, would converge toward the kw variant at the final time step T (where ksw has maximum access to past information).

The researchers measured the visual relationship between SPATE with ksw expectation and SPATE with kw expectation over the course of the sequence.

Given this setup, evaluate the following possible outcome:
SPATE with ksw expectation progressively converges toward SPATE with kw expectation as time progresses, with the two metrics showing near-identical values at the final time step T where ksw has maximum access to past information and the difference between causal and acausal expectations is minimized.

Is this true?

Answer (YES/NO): YES